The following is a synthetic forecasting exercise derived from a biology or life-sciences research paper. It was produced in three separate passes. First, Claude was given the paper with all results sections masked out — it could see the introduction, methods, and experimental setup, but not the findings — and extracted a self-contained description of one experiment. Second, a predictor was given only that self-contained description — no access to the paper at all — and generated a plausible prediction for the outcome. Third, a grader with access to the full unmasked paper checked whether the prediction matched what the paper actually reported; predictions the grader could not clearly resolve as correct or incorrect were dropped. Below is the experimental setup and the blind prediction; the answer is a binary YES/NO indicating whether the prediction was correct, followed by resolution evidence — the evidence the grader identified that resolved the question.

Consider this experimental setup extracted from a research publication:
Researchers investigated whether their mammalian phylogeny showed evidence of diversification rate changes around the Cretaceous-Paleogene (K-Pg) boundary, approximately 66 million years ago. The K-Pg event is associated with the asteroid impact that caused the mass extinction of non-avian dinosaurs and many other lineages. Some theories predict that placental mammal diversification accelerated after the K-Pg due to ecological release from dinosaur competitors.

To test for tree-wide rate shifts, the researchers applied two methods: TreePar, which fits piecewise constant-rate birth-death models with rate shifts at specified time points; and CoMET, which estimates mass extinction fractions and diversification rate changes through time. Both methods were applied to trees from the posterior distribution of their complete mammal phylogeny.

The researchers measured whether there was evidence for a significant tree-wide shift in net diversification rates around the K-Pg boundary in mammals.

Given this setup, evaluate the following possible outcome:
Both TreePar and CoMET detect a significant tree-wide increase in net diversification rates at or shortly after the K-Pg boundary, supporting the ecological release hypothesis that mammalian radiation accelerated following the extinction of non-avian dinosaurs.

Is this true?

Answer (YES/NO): NO